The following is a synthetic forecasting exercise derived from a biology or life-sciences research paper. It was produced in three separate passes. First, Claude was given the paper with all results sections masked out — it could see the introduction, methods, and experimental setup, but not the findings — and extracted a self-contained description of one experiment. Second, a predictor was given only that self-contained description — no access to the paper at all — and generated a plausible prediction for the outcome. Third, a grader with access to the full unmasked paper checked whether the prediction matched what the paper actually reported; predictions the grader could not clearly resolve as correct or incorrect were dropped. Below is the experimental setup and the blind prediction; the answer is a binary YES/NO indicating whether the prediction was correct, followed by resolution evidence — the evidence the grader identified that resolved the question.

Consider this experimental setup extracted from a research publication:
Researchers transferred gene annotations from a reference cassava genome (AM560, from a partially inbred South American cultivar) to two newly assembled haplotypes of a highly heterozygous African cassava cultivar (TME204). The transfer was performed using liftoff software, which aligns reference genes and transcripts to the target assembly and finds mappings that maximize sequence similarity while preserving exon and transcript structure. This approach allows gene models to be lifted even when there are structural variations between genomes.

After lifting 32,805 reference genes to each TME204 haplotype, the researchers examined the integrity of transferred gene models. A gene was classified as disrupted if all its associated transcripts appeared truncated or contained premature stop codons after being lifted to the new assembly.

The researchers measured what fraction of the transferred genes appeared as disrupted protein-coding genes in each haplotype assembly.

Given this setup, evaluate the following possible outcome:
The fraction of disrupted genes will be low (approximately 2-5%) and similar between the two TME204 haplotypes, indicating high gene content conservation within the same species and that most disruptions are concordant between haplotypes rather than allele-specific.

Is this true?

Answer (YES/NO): NO